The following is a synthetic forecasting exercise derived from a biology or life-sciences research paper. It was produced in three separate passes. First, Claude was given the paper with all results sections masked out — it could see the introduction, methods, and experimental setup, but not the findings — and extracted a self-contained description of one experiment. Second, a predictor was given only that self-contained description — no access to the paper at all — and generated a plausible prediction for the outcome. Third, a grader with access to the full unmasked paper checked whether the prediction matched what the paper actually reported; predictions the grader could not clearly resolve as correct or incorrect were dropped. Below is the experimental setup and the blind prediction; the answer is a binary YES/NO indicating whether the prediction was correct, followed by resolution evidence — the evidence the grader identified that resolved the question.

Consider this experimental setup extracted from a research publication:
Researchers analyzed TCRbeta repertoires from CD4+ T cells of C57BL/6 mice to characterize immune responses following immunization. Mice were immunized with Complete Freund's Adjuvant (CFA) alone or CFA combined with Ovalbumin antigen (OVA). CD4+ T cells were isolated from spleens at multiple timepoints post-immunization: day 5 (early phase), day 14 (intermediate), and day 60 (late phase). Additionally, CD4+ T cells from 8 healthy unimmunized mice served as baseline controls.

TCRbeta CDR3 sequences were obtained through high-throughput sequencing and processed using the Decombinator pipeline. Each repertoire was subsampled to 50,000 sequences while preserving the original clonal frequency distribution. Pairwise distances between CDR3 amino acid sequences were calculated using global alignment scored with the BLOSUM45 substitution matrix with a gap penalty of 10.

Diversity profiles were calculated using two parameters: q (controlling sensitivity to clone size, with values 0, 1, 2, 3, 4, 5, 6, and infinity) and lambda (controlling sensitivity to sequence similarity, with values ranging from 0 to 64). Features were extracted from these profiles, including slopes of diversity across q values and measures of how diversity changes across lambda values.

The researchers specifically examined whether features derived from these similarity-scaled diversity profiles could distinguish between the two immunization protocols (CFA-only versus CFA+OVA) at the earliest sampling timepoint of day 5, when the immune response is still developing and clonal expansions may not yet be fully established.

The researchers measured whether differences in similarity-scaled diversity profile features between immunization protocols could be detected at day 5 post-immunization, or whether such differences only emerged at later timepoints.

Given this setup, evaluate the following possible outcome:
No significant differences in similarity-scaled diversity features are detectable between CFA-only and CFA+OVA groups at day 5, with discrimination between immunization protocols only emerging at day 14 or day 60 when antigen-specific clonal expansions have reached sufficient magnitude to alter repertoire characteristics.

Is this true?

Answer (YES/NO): NO